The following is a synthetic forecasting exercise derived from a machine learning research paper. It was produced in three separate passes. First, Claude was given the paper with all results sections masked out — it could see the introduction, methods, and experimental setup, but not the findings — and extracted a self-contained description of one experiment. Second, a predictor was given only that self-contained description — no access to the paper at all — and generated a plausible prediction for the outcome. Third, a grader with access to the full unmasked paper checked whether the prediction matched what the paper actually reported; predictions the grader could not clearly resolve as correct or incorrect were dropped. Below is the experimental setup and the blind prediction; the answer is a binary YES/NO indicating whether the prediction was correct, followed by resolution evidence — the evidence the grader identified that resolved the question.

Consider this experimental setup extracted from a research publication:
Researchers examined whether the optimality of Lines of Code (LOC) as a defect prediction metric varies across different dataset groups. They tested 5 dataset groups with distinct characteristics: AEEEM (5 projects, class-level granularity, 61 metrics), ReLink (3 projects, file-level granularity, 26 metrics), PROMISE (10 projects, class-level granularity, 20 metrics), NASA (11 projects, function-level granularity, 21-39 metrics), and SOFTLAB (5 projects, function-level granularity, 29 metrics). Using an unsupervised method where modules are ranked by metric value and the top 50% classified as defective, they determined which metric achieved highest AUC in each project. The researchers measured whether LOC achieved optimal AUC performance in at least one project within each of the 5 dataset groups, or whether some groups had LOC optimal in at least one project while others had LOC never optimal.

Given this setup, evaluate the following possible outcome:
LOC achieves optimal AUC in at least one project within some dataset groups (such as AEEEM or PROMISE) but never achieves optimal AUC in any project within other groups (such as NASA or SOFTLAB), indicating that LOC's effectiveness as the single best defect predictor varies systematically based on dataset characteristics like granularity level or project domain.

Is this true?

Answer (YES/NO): NO